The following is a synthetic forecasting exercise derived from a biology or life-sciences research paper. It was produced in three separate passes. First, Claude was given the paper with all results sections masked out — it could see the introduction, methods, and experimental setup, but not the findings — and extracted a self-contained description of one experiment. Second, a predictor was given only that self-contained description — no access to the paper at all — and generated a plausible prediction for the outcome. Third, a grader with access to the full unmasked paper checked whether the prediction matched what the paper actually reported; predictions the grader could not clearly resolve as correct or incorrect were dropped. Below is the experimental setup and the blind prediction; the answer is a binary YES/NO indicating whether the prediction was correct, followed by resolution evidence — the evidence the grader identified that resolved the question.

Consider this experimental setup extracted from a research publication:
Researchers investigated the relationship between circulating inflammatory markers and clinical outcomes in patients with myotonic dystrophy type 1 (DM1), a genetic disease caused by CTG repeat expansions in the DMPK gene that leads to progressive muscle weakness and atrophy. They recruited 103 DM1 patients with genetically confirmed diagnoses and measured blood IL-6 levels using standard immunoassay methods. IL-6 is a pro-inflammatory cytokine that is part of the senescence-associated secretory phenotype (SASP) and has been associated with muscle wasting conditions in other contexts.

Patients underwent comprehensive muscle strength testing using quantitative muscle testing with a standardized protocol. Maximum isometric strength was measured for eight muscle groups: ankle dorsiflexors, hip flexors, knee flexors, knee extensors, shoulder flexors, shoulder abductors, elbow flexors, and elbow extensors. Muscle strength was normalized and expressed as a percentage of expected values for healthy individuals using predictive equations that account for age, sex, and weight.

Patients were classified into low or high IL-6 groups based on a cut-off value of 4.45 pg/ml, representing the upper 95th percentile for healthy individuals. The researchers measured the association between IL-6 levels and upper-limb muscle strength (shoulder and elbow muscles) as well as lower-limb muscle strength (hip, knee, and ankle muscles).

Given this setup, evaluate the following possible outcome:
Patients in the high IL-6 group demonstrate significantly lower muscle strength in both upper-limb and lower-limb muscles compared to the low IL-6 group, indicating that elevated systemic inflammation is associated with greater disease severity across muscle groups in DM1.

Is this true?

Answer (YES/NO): YES